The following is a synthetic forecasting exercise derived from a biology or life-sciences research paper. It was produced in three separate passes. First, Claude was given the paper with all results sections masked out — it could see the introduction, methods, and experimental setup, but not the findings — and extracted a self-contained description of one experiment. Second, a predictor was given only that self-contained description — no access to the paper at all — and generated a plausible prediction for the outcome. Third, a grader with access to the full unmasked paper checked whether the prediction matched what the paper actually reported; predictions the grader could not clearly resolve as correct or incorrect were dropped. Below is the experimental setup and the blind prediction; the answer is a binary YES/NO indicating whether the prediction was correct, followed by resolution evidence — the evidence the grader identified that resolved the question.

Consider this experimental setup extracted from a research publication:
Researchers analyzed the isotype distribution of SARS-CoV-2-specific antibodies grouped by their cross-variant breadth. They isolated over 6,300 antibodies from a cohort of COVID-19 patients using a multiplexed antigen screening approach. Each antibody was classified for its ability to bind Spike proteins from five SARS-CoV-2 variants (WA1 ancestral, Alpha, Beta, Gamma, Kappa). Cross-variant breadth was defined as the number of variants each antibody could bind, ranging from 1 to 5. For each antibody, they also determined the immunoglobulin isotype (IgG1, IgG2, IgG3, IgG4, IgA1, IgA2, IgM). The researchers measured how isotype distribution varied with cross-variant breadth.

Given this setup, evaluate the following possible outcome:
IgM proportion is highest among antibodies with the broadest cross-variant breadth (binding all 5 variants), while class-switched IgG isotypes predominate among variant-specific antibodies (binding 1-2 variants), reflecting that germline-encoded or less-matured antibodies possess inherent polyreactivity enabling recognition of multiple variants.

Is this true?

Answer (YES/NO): NO